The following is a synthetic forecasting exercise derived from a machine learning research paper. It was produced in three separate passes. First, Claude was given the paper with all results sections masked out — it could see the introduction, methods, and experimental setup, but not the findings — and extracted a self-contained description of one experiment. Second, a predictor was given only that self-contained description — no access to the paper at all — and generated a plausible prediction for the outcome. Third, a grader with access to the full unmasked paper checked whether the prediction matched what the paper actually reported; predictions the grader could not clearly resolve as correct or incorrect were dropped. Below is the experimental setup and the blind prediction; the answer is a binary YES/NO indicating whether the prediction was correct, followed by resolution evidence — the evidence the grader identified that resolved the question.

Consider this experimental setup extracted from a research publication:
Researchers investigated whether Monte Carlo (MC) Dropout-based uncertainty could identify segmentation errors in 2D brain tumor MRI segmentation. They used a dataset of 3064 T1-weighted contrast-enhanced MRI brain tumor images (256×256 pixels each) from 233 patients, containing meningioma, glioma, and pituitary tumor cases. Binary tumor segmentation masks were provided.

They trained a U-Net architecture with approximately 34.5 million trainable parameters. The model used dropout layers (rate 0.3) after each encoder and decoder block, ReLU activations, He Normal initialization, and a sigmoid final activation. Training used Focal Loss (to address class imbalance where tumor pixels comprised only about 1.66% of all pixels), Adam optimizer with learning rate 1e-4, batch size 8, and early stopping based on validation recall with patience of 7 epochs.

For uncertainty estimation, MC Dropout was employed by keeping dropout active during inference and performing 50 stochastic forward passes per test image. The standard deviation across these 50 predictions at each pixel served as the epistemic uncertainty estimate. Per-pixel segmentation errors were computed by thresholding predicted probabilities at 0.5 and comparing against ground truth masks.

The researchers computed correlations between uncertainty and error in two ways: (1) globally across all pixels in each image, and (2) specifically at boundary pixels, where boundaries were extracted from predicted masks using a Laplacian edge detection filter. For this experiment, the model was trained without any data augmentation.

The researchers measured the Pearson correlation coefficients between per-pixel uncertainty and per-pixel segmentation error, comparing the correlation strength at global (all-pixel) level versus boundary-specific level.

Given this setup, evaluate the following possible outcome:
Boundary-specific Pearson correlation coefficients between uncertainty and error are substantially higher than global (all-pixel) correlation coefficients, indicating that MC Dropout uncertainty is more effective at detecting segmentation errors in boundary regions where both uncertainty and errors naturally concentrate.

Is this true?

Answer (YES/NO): NO